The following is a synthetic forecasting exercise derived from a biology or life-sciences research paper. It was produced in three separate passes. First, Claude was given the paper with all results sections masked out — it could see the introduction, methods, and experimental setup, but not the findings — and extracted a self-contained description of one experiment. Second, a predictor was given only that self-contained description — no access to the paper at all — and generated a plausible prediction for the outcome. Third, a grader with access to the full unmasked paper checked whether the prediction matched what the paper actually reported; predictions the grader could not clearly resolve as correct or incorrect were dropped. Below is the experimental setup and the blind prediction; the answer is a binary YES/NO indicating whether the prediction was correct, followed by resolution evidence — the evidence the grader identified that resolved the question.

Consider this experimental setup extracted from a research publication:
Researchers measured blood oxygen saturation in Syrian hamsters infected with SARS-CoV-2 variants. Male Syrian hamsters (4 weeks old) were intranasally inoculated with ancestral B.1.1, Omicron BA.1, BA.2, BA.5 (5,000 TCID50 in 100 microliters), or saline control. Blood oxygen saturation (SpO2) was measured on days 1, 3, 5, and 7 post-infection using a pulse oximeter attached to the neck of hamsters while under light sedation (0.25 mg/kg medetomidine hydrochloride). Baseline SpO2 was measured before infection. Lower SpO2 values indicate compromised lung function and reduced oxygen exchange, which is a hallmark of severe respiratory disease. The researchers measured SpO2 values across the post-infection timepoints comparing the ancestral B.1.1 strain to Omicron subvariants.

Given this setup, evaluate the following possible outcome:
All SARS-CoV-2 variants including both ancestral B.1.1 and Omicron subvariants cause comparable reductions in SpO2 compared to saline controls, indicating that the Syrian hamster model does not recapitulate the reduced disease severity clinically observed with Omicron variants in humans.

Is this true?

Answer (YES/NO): NO